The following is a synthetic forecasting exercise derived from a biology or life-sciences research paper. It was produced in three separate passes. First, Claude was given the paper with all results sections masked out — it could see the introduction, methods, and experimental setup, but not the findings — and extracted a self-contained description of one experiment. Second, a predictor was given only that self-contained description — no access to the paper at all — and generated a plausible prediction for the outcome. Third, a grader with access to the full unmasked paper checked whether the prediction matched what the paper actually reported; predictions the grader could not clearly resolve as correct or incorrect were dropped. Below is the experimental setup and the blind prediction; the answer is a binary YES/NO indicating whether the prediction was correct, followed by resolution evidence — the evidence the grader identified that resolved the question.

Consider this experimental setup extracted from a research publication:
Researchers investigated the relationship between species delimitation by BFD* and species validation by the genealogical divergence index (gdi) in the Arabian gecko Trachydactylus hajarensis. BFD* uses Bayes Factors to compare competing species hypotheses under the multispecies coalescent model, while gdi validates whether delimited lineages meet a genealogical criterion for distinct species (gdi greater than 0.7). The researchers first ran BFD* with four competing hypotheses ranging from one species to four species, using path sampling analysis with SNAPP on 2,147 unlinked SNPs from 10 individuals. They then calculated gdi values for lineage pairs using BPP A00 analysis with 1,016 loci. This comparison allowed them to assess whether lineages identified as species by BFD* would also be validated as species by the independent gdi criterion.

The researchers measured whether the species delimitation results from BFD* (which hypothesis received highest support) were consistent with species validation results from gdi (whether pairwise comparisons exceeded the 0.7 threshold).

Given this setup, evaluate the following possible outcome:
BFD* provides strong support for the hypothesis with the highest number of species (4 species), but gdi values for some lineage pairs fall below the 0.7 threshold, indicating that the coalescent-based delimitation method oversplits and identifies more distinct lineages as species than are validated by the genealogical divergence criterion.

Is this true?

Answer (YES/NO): YES